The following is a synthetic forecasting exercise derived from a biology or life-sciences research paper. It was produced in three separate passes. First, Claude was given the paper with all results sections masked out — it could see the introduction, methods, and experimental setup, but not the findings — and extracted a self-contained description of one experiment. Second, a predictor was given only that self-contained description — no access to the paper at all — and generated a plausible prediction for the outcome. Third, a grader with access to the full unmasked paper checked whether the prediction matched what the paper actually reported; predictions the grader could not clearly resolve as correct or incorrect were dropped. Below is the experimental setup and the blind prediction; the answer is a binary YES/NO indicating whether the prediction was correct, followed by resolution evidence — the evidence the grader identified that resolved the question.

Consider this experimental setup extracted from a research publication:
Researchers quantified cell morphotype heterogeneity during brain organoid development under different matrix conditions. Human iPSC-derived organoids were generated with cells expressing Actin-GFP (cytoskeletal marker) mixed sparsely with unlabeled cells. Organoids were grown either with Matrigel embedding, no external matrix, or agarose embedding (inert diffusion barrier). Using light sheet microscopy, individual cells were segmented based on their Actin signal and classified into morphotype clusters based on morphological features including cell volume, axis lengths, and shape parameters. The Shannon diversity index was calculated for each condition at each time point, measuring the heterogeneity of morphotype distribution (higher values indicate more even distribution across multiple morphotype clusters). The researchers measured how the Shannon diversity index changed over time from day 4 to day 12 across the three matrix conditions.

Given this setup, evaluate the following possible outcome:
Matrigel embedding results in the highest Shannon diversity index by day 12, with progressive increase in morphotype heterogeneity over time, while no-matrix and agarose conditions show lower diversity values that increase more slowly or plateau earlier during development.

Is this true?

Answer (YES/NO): NO